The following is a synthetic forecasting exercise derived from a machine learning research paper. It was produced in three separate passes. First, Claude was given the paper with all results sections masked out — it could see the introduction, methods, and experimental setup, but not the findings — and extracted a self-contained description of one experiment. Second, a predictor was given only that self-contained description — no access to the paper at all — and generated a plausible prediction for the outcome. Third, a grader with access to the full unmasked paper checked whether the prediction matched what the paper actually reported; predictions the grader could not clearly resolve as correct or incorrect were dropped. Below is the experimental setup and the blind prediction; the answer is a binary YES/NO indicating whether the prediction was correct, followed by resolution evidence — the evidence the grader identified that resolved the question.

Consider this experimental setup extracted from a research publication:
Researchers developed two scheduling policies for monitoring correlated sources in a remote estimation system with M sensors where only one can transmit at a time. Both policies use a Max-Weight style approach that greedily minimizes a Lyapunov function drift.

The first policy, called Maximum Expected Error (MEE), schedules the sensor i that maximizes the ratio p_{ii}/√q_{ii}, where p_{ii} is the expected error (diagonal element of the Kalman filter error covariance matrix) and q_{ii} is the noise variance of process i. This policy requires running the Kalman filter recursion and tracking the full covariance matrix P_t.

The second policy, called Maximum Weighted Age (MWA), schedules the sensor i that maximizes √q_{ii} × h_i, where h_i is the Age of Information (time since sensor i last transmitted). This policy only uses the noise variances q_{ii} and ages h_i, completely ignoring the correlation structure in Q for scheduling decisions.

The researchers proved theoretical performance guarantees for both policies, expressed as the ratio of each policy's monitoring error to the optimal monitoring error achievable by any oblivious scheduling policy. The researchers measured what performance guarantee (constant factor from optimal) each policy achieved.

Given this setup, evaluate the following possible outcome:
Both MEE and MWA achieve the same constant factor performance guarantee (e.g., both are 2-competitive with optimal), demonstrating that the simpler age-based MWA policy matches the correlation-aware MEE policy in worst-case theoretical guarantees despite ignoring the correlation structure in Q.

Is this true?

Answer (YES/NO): YES